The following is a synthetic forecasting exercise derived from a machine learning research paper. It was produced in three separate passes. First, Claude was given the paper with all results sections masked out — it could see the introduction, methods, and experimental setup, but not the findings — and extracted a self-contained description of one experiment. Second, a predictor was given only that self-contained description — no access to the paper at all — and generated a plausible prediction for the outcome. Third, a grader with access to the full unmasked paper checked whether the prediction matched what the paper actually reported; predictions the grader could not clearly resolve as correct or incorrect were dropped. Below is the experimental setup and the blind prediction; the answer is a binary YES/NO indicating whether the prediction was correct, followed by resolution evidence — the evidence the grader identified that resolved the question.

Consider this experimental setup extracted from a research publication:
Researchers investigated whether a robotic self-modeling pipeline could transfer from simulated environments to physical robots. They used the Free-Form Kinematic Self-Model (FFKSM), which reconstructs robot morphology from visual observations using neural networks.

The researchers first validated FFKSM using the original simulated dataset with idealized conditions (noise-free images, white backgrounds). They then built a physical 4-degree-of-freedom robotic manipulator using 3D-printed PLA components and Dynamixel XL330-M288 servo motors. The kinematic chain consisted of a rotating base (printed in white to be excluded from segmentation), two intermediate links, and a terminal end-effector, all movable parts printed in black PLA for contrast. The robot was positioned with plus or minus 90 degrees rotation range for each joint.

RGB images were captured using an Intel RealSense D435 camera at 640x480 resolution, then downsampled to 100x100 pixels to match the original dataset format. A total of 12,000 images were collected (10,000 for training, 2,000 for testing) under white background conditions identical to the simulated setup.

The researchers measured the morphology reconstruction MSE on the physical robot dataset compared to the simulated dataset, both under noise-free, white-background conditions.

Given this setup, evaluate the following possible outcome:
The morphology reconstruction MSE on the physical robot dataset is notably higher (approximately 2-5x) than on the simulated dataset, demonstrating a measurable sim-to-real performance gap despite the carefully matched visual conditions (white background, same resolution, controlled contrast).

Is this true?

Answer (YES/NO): NO